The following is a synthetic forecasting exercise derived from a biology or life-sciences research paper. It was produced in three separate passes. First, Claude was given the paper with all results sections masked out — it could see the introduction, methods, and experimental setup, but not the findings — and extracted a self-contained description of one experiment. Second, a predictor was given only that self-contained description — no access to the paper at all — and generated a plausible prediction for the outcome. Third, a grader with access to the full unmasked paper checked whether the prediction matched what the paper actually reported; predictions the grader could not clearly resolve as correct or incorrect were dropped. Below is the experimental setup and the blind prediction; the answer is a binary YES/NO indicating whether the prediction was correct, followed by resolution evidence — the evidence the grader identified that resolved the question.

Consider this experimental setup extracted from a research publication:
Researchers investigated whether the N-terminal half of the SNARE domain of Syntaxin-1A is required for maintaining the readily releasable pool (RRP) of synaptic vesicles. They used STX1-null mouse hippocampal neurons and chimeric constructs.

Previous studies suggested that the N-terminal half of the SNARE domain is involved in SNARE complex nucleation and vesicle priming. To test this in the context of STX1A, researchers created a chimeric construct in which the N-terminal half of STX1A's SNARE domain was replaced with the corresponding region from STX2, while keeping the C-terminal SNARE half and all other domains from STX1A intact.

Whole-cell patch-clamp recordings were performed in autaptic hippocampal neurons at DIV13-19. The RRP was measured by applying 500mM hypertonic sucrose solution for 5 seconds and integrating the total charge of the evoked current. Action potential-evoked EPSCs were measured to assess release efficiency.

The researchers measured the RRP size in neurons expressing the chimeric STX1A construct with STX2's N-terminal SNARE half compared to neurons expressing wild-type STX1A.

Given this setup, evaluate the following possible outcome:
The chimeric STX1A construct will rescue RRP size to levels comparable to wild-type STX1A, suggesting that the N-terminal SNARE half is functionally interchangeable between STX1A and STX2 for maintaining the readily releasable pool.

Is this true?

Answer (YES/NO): YES